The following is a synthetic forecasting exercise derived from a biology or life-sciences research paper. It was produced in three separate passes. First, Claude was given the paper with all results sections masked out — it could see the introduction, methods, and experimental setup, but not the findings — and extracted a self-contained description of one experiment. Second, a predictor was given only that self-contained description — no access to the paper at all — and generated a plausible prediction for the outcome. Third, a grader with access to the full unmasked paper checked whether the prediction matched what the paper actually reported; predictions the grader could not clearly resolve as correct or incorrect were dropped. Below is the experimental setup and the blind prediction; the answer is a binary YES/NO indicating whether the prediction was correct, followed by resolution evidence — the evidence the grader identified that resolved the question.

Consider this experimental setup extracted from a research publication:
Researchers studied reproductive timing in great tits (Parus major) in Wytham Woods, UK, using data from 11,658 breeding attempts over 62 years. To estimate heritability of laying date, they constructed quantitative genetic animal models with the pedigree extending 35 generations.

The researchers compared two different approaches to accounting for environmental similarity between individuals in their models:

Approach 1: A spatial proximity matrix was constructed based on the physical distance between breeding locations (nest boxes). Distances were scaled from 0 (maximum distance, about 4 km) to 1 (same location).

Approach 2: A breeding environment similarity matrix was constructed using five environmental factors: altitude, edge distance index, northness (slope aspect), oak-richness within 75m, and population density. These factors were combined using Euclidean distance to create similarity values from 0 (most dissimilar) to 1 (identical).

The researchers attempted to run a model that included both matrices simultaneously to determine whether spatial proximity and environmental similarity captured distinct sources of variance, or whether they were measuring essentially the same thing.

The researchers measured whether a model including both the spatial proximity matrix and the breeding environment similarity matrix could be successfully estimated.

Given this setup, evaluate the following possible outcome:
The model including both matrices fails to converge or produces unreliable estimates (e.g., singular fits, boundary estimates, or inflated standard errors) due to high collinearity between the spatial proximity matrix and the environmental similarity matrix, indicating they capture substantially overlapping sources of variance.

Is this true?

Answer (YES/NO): NO